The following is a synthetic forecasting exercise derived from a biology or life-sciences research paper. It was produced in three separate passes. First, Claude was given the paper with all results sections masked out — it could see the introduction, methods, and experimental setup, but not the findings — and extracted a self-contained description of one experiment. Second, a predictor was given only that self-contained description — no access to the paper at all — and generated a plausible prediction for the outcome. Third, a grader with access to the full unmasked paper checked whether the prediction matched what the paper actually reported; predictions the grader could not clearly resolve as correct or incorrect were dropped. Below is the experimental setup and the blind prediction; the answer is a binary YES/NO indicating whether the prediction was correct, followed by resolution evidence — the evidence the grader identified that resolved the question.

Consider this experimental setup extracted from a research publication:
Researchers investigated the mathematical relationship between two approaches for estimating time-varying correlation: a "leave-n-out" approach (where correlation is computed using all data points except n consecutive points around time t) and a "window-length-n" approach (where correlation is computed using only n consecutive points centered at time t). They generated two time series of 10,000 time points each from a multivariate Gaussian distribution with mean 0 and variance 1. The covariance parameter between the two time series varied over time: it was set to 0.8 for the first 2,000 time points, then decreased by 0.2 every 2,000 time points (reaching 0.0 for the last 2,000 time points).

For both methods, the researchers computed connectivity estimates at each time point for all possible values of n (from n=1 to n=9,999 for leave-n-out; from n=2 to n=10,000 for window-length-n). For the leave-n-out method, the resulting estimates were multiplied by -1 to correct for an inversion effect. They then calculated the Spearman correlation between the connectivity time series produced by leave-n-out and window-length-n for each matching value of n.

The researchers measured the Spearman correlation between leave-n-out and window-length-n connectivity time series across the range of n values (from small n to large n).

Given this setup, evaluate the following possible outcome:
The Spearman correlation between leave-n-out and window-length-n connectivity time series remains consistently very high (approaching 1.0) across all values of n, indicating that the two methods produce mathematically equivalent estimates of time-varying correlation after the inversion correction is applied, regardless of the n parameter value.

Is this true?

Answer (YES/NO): NO